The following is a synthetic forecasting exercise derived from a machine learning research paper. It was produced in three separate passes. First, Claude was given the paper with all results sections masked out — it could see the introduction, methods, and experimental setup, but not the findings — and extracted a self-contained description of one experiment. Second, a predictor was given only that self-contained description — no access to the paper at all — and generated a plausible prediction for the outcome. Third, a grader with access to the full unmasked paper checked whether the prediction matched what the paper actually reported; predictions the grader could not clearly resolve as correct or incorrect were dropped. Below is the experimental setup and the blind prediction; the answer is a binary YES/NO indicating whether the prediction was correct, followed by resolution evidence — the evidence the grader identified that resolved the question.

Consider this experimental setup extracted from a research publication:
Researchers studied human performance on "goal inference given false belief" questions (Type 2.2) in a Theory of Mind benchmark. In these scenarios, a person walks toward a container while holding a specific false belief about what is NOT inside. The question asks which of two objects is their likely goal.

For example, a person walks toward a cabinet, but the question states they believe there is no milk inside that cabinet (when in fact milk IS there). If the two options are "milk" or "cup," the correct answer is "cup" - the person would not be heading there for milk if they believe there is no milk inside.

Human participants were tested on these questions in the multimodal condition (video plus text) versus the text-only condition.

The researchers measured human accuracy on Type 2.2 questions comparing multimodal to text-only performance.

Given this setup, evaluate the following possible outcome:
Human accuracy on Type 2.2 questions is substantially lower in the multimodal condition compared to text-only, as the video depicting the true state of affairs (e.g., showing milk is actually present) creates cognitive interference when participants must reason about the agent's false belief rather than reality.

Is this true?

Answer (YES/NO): NO